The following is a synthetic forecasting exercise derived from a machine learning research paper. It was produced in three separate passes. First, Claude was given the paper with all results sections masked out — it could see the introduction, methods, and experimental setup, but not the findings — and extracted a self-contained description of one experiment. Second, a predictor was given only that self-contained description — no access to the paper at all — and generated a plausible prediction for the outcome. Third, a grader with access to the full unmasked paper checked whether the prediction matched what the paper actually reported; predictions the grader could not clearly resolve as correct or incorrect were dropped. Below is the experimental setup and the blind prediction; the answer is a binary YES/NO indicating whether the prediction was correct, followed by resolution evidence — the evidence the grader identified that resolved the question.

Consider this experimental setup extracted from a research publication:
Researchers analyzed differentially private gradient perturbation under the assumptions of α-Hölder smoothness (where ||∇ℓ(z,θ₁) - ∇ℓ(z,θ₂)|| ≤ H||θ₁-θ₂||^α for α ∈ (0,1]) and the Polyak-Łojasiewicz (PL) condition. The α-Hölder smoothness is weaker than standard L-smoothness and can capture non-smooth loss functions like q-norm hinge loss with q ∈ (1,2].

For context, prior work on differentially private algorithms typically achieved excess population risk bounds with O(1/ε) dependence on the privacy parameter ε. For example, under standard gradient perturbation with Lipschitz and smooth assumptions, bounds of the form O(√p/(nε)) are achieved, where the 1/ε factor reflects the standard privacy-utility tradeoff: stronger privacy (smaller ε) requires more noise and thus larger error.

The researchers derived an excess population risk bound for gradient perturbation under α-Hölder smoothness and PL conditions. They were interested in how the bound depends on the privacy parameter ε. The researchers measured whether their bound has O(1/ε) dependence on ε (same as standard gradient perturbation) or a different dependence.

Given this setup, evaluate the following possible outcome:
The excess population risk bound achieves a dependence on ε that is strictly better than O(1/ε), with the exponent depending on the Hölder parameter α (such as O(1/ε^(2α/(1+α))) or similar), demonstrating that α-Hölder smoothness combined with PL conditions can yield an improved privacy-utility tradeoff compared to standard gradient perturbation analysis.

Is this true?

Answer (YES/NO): NO